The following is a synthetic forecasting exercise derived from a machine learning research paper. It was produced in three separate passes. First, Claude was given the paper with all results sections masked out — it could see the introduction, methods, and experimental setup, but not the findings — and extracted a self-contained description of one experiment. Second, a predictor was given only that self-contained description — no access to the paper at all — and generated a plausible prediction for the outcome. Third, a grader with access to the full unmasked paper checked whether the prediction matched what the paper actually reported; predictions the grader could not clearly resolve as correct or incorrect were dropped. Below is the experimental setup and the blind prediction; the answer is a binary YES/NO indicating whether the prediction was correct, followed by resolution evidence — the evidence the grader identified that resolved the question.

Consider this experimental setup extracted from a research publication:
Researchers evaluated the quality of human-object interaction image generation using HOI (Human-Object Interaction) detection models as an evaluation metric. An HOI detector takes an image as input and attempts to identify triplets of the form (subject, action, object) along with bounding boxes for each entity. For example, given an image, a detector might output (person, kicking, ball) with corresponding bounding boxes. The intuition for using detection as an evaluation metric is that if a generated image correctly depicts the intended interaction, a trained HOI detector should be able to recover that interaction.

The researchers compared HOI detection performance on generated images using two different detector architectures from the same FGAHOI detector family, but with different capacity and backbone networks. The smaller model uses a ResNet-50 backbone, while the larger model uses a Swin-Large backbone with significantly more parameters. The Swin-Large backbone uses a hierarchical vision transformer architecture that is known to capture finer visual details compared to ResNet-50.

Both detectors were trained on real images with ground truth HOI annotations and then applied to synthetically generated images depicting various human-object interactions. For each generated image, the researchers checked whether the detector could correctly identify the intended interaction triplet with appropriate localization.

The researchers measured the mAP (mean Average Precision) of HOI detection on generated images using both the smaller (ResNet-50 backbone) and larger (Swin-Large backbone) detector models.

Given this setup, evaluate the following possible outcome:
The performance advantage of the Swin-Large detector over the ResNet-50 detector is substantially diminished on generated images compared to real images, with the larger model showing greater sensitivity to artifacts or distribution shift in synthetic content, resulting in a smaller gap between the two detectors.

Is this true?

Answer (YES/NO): NO